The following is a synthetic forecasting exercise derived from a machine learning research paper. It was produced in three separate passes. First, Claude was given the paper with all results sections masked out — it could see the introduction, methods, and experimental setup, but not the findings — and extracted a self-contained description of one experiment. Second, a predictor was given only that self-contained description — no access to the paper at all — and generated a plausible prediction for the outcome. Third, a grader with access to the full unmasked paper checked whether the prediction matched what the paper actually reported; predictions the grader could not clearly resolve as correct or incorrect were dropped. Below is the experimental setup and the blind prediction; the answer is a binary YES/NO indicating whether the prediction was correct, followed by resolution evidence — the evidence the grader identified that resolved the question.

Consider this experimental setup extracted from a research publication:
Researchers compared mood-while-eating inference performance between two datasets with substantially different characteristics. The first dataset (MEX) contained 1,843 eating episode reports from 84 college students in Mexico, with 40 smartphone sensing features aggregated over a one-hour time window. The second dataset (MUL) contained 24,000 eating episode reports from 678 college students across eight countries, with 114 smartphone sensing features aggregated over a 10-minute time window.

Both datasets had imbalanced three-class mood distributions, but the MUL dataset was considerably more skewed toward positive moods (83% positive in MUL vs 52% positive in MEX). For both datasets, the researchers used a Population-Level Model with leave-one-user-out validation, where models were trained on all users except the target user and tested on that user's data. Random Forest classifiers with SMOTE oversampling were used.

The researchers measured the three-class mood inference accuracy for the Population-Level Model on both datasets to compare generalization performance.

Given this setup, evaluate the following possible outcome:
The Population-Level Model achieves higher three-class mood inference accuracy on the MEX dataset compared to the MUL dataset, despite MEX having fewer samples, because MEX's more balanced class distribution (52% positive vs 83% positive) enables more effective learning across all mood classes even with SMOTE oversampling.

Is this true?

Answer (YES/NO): NO